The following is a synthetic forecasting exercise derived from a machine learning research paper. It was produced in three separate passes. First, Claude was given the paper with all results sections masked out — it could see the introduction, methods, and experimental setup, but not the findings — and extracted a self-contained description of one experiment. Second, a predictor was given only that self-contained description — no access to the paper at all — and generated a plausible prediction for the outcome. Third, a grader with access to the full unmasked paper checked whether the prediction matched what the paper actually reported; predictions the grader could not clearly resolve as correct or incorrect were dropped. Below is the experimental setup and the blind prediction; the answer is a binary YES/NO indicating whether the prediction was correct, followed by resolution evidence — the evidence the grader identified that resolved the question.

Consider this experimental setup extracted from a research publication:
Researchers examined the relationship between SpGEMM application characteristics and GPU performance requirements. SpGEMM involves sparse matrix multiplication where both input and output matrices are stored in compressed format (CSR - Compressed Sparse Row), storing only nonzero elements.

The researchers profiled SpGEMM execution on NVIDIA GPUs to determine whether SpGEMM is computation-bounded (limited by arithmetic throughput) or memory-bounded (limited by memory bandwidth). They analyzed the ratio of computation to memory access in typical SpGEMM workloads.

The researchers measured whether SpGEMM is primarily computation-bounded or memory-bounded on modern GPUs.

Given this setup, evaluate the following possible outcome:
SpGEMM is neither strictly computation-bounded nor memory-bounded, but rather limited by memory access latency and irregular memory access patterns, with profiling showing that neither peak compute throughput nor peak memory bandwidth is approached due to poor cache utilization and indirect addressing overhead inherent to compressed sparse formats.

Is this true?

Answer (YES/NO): NO